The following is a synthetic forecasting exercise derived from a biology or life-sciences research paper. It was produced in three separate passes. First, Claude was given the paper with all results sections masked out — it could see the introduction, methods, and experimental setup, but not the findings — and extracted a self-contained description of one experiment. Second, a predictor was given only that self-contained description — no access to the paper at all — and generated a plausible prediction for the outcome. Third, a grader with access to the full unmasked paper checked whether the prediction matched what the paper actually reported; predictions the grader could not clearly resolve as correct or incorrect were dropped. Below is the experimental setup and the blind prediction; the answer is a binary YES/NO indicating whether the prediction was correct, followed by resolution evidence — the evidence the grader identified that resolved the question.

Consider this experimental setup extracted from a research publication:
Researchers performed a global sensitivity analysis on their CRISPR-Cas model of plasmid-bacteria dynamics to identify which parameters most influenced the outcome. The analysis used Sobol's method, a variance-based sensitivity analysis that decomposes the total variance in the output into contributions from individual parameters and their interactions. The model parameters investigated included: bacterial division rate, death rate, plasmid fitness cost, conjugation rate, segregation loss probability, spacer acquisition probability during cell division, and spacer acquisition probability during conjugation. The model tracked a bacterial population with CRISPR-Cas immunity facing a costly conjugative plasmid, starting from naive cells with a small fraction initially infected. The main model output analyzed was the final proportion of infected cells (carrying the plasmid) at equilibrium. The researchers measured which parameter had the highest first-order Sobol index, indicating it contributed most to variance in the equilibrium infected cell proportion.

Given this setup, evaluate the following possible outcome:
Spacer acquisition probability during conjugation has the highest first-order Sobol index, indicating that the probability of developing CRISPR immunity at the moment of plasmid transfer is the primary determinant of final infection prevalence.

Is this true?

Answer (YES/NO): NO